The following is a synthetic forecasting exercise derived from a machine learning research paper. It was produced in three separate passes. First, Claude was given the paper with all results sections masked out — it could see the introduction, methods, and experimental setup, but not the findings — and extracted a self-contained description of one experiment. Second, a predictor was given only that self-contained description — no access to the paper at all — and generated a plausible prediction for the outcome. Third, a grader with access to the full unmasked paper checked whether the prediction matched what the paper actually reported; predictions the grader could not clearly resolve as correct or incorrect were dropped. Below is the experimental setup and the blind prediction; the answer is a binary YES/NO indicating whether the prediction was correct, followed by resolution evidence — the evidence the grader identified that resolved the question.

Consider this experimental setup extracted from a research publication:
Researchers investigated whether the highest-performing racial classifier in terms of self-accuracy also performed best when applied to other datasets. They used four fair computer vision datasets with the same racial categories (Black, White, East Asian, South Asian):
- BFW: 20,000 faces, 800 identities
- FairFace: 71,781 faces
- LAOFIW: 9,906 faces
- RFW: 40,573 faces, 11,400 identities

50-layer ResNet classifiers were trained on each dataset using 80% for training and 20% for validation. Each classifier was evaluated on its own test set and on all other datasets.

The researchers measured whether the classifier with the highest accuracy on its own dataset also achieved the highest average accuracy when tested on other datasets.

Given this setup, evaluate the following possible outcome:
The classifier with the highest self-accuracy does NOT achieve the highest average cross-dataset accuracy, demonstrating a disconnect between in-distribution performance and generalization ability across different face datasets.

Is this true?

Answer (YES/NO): YES